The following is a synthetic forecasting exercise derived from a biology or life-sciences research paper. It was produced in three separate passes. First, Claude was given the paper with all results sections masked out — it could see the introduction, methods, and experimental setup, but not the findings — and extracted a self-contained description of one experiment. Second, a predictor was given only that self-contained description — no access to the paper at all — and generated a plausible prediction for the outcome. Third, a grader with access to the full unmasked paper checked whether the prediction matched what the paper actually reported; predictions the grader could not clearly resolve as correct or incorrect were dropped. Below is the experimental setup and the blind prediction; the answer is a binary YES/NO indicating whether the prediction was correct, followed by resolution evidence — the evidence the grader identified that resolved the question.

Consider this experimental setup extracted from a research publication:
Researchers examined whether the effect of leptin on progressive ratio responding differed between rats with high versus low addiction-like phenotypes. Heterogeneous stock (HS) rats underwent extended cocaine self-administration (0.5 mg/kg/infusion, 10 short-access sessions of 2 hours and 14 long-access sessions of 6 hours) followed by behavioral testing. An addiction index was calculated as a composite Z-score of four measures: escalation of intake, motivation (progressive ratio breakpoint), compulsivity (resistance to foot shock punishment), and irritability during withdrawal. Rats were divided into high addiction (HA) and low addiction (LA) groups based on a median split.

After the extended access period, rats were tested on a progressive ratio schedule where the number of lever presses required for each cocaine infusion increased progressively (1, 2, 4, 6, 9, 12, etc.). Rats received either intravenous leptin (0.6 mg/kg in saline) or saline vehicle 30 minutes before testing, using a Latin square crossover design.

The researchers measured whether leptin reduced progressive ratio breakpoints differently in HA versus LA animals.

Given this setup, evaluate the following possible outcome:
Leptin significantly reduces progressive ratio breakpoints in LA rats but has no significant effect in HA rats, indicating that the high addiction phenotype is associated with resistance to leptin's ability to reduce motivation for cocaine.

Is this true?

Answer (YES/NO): NO